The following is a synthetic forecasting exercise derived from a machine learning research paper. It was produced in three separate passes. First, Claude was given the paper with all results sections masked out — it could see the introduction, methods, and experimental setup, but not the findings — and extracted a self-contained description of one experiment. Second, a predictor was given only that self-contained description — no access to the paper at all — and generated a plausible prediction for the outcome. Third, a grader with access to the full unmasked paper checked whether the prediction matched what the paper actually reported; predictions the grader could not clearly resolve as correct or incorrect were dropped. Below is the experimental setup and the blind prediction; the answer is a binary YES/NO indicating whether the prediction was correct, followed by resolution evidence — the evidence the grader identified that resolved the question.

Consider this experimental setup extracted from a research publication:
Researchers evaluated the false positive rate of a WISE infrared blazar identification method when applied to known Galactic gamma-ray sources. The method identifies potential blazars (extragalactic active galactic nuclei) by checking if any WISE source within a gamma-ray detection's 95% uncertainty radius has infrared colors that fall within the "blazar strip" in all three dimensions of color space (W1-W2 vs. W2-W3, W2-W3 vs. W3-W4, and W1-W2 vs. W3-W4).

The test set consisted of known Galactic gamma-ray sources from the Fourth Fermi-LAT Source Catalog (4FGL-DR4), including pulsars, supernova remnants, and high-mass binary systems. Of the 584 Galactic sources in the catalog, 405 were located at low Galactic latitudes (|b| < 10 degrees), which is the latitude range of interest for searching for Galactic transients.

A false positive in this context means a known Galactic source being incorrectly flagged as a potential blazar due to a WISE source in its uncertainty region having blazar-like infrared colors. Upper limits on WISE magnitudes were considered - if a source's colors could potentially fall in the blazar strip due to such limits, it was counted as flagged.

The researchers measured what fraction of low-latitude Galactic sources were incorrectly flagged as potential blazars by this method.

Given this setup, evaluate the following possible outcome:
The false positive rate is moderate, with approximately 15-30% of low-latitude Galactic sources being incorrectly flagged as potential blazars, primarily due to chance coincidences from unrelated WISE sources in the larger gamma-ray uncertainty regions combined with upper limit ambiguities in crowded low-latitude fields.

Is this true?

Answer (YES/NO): NO